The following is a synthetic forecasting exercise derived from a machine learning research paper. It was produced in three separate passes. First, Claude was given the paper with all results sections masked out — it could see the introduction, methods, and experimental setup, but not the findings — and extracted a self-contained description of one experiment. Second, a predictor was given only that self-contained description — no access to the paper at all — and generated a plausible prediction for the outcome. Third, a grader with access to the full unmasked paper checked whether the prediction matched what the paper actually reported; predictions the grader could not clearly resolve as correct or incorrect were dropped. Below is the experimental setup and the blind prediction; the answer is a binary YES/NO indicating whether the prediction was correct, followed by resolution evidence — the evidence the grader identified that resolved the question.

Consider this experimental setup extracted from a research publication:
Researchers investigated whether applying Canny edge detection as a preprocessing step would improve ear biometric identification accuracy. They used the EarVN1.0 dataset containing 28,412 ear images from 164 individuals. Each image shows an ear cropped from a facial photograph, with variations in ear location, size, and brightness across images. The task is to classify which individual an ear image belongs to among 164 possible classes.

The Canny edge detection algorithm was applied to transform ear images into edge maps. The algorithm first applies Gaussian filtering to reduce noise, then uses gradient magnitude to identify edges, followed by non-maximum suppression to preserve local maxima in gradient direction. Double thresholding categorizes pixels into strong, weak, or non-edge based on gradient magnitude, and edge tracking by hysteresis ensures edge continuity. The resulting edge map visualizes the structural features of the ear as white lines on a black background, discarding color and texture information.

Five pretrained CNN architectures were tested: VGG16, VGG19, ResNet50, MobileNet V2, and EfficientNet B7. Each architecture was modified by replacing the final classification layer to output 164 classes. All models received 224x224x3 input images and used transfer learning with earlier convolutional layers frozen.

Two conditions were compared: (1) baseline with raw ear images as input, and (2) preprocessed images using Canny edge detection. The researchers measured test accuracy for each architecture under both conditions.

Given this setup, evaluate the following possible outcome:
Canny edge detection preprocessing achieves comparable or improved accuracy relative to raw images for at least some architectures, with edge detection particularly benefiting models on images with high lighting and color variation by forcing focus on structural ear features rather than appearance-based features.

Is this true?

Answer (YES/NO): NO